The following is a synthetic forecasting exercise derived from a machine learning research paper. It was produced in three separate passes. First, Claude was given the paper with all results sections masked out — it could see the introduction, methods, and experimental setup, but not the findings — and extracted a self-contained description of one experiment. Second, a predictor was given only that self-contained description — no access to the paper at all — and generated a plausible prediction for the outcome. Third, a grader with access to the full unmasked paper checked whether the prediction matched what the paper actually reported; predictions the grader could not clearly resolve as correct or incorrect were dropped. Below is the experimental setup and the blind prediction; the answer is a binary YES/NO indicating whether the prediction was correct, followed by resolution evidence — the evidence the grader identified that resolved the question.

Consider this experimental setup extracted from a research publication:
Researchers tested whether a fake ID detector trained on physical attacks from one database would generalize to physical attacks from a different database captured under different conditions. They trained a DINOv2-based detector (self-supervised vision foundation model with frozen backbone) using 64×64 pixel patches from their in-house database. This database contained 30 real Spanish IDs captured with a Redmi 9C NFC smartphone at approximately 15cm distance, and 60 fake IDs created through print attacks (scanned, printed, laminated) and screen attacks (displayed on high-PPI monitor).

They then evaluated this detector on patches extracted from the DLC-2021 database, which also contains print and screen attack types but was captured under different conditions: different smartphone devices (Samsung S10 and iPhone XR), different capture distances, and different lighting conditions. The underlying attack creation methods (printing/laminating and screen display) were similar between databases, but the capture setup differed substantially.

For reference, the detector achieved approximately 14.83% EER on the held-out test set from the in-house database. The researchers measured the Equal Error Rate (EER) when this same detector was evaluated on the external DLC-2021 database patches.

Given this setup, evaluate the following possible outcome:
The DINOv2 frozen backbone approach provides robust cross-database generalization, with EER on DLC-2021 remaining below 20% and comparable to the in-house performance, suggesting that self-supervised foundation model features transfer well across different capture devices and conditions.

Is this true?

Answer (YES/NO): YES